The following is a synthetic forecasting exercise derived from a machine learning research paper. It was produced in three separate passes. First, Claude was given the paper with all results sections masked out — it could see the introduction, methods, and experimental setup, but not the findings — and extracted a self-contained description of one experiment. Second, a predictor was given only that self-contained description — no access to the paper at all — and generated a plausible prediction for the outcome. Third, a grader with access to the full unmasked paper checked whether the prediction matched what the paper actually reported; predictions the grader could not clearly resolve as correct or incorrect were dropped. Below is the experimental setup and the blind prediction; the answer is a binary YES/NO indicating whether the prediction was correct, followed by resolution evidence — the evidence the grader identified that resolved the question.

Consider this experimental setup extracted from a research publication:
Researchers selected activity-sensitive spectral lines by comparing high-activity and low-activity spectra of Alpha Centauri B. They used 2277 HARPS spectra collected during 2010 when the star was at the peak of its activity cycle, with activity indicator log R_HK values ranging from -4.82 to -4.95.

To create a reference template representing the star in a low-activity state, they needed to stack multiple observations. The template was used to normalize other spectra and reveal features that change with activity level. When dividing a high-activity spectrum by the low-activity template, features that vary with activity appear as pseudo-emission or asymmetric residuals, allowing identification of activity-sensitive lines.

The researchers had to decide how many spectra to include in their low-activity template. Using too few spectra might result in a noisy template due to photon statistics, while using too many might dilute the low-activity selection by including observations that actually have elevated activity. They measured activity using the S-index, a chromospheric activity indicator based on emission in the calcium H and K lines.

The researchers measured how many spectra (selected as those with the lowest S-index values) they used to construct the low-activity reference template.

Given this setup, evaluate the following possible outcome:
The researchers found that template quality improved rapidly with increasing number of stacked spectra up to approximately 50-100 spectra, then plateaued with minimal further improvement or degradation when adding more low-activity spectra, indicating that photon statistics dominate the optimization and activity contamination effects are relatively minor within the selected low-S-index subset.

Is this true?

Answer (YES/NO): NO